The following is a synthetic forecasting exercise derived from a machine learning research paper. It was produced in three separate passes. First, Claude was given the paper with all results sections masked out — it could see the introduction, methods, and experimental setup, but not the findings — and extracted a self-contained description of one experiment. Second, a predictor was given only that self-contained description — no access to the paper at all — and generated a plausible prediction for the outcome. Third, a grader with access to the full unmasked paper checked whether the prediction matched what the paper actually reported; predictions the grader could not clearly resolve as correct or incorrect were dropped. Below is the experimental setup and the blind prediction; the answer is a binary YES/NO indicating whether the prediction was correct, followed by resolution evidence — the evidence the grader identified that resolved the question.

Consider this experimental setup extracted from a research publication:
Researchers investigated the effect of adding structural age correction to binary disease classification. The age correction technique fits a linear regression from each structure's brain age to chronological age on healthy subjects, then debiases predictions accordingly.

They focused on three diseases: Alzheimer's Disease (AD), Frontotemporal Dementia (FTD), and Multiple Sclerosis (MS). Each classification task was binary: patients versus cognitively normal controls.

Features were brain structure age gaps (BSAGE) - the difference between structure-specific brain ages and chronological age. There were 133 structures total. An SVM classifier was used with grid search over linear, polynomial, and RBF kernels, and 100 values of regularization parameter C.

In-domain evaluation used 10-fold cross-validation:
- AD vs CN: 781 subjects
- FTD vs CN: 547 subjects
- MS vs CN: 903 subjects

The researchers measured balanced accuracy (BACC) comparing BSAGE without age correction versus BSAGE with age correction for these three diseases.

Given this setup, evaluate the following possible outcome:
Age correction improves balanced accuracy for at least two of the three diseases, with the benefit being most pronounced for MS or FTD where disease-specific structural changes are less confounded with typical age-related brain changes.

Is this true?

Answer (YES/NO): YES